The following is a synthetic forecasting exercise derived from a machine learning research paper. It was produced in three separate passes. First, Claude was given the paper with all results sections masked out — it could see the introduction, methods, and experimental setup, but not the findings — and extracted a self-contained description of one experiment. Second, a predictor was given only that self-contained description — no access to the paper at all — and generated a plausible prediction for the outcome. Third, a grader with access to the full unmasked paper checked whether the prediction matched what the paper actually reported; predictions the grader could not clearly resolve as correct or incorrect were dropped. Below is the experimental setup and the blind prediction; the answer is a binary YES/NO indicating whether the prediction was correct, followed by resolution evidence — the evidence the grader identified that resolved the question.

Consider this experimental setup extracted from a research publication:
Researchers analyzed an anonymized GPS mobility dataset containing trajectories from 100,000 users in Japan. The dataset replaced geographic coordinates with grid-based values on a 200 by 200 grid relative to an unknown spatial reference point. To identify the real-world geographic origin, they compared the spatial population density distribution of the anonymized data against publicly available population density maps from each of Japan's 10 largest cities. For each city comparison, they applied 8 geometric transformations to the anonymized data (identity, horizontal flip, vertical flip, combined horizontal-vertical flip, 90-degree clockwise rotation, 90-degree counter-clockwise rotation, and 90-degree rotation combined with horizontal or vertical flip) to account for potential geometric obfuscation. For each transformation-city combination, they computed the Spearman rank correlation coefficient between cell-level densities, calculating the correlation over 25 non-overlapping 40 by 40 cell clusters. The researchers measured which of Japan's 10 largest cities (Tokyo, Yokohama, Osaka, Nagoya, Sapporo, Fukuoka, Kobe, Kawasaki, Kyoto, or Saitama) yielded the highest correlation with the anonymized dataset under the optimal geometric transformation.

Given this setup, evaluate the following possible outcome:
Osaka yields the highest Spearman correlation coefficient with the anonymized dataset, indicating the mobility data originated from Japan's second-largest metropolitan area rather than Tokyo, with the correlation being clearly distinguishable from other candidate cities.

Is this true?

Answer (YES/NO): NO